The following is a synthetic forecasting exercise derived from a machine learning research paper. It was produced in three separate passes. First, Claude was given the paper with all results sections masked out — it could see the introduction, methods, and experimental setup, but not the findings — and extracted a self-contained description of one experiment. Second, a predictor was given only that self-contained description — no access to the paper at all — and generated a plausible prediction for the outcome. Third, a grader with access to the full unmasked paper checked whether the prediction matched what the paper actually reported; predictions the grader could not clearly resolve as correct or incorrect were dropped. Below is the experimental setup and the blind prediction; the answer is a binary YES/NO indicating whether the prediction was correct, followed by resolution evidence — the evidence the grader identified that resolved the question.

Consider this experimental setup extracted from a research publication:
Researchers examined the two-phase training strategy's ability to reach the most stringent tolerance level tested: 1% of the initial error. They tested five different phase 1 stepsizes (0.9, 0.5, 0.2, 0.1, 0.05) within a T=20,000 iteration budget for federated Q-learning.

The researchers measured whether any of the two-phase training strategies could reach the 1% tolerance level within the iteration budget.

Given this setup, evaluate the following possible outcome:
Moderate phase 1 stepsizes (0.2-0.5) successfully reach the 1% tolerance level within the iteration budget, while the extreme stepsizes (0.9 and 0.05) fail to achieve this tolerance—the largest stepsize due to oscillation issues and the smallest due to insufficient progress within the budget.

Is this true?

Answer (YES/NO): NO